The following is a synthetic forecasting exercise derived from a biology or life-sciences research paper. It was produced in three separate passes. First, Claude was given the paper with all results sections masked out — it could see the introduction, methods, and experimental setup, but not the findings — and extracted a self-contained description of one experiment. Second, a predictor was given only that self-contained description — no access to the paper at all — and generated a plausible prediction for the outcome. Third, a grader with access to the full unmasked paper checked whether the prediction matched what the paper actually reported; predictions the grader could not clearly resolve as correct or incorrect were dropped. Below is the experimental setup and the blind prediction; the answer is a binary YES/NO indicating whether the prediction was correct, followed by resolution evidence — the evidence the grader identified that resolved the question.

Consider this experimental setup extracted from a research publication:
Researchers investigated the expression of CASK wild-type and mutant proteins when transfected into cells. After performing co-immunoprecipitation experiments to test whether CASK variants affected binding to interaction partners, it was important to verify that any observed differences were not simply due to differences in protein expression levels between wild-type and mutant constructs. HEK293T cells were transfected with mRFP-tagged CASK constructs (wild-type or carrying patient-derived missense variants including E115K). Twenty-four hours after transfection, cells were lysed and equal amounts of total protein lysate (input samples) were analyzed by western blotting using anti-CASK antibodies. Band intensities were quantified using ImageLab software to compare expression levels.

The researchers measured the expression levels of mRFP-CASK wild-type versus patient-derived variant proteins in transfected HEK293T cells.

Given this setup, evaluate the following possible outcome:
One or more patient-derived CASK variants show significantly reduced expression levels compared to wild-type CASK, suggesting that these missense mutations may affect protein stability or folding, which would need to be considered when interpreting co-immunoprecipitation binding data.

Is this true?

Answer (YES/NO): NO